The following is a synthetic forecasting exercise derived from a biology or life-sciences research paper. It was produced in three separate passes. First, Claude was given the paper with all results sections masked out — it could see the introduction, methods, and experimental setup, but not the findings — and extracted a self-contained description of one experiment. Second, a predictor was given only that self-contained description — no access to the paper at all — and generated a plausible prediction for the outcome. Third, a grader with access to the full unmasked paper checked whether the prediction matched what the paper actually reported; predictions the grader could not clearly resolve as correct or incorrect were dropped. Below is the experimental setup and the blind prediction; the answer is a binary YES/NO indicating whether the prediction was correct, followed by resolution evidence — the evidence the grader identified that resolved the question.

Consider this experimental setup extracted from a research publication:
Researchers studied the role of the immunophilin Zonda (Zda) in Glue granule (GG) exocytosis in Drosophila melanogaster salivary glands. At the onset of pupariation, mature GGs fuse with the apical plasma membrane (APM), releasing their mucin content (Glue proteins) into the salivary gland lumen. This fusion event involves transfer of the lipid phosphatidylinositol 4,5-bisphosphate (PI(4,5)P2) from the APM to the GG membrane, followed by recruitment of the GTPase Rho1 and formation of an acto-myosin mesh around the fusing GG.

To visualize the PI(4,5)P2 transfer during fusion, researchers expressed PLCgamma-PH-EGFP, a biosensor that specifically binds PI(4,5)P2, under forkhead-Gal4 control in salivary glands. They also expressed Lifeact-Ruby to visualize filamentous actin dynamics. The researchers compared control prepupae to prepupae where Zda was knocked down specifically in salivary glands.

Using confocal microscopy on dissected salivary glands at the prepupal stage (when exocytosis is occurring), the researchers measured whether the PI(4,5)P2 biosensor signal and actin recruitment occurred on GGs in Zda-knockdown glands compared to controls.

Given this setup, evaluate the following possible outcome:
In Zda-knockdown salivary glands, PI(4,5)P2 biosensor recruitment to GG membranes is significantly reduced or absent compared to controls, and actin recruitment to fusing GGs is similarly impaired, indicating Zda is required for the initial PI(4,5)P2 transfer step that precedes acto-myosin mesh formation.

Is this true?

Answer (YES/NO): YES